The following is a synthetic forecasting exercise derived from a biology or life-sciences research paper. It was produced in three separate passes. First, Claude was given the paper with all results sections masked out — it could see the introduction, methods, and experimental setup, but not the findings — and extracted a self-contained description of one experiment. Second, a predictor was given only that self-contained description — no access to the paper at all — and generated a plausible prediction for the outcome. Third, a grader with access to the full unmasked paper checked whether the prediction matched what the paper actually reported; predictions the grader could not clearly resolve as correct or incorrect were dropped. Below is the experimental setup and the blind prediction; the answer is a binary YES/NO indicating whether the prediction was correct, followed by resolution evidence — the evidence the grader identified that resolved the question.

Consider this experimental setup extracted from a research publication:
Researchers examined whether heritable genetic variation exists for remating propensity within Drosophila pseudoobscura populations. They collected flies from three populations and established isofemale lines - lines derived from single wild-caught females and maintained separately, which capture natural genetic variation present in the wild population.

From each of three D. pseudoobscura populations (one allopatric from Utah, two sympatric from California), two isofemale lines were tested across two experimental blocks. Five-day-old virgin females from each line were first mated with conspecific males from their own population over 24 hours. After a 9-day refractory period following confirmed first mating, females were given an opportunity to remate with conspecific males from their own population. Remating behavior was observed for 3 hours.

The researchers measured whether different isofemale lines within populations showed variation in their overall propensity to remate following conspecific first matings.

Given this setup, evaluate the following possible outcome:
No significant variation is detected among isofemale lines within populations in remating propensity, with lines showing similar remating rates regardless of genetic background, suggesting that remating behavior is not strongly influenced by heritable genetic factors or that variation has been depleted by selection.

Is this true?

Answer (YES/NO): NO